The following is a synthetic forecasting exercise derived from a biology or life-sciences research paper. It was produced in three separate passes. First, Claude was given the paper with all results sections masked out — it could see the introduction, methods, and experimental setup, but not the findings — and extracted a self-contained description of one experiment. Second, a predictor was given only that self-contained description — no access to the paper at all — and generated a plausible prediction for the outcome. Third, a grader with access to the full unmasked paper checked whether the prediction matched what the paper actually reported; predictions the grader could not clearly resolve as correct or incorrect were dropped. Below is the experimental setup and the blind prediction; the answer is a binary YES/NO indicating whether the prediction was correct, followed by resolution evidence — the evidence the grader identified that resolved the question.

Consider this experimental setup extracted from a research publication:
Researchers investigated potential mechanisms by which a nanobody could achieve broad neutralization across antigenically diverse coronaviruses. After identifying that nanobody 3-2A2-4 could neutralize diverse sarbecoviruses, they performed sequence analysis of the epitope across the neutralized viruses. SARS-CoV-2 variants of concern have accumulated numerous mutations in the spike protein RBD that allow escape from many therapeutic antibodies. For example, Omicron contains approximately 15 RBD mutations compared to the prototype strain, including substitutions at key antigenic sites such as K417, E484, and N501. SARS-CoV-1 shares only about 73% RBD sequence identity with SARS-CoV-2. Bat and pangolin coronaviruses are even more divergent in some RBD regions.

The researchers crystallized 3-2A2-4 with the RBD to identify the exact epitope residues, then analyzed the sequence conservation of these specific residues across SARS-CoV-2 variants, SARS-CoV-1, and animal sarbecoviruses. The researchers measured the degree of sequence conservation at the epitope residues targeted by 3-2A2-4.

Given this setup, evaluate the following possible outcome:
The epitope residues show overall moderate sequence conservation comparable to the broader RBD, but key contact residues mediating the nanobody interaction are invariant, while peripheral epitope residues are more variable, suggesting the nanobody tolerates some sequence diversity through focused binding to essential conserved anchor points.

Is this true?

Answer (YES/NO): NO